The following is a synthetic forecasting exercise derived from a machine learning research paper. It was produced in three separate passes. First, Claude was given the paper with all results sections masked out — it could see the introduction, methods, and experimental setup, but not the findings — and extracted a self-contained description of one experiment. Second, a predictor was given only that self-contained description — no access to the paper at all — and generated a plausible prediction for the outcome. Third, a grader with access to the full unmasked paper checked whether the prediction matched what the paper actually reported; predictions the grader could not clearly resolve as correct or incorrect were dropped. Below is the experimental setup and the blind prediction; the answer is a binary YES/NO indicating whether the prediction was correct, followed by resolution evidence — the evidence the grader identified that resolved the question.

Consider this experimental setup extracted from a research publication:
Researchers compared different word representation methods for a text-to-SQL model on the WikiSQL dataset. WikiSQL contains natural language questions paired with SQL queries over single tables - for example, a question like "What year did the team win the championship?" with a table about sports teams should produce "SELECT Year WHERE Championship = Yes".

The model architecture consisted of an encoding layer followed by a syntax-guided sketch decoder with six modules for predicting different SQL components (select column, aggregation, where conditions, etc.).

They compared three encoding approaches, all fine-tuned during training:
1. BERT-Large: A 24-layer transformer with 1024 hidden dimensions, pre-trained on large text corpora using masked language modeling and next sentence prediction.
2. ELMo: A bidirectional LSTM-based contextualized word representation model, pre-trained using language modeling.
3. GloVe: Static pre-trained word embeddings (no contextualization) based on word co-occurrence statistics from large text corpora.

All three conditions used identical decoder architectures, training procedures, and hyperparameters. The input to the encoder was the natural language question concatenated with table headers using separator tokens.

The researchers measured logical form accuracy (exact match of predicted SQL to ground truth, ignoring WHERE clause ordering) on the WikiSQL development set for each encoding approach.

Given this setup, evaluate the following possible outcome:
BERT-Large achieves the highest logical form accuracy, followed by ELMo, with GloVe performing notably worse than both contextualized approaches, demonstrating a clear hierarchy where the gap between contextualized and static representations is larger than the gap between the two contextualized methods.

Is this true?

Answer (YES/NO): NO